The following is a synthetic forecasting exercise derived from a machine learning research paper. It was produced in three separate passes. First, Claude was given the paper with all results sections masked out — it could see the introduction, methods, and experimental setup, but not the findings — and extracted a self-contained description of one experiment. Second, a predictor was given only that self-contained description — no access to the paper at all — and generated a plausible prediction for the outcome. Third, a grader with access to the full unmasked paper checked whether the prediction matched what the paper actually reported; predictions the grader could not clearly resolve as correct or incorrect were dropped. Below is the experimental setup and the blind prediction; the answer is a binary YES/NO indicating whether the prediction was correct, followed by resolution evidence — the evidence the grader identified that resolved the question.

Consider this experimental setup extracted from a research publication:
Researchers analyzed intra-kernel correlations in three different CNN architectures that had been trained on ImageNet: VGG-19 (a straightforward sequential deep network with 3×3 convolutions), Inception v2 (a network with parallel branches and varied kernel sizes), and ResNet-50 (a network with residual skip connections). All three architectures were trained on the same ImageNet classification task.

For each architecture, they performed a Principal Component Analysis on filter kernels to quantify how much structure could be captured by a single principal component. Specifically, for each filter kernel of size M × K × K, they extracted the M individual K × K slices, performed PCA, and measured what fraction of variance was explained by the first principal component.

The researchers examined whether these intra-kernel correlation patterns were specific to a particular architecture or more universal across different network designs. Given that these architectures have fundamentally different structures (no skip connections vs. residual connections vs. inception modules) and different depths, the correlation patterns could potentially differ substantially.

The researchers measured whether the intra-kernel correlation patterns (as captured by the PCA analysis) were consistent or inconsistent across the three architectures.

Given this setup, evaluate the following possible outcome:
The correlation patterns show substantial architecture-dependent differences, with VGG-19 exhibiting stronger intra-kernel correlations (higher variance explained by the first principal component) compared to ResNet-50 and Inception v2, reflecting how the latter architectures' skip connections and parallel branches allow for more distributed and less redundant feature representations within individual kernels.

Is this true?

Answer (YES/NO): NO